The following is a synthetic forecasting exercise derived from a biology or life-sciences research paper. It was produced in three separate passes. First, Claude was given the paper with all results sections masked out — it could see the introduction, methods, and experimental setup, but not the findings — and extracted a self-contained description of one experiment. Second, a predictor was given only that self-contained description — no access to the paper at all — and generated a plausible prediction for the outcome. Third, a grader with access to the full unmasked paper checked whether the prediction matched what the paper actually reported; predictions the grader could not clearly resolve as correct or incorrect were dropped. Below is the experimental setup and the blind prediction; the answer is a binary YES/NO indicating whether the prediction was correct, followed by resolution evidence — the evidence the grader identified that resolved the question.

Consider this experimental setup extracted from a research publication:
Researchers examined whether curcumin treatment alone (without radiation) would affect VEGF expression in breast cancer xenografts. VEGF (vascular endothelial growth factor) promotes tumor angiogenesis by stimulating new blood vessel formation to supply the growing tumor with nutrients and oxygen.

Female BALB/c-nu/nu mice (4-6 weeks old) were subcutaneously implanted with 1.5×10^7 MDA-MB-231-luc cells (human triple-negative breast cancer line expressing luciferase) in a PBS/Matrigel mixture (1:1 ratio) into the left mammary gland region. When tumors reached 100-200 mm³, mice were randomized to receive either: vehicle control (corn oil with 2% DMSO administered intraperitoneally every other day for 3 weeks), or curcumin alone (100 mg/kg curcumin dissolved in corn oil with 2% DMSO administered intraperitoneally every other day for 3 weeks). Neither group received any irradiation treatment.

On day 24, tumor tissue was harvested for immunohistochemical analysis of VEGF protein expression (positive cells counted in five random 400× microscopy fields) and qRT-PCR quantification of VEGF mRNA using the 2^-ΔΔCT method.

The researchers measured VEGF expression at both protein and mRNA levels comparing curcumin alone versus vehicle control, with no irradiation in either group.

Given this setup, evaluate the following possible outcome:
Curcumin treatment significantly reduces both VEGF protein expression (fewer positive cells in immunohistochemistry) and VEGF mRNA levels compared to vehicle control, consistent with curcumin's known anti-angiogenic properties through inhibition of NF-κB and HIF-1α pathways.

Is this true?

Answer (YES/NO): NO